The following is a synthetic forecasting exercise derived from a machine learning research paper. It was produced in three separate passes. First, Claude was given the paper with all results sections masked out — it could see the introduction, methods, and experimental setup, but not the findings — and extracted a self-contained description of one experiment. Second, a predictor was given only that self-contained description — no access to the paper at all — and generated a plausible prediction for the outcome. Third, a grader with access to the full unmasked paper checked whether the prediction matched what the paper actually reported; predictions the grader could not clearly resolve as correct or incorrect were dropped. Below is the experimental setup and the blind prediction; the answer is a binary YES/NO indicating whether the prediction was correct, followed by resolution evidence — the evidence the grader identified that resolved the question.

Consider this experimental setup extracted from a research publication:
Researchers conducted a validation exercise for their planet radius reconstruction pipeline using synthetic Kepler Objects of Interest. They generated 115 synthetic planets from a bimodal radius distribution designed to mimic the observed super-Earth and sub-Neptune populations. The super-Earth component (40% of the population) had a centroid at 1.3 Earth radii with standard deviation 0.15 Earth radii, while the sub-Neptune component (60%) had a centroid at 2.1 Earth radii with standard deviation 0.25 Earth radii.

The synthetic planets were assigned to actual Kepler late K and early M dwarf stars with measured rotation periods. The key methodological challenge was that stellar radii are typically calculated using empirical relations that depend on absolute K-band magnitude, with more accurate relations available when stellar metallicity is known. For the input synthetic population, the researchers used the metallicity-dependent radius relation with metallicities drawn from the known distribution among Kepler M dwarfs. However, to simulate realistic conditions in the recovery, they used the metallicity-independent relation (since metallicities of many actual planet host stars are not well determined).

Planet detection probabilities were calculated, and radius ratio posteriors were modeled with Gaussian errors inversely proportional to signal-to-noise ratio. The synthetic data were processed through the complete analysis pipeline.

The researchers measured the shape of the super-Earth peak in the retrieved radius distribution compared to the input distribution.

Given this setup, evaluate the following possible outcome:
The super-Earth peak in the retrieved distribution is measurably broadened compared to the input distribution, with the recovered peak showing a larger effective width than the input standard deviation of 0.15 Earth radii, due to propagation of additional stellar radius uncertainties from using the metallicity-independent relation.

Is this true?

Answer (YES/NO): YES